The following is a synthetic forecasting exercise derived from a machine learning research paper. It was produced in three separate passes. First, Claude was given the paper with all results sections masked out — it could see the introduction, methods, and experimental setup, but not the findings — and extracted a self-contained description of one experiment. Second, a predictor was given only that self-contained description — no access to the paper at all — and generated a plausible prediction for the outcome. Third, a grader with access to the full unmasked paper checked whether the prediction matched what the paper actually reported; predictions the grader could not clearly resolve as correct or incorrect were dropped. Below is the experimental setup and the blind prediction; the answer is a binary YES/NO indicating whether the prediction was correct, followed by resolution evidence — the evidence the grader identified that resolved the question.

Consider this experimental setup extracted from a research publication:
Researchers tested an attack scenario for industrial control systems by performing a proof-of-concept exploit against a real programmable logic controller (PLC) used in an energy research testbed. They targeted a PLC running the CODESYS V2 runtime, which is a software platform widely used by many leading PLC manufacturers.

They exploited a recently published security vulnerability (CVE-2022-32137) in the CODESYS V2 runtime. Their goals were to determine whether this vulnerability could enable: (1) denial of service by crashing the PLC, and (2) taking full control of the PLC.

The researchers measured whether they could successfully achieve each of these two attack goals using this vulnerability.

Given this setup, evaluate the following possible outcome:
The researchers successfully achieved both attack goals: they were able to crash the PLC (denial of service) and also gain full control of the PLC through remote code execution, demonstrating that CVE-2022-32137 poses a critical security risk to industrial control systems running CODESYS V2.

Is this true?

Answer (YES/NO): NO